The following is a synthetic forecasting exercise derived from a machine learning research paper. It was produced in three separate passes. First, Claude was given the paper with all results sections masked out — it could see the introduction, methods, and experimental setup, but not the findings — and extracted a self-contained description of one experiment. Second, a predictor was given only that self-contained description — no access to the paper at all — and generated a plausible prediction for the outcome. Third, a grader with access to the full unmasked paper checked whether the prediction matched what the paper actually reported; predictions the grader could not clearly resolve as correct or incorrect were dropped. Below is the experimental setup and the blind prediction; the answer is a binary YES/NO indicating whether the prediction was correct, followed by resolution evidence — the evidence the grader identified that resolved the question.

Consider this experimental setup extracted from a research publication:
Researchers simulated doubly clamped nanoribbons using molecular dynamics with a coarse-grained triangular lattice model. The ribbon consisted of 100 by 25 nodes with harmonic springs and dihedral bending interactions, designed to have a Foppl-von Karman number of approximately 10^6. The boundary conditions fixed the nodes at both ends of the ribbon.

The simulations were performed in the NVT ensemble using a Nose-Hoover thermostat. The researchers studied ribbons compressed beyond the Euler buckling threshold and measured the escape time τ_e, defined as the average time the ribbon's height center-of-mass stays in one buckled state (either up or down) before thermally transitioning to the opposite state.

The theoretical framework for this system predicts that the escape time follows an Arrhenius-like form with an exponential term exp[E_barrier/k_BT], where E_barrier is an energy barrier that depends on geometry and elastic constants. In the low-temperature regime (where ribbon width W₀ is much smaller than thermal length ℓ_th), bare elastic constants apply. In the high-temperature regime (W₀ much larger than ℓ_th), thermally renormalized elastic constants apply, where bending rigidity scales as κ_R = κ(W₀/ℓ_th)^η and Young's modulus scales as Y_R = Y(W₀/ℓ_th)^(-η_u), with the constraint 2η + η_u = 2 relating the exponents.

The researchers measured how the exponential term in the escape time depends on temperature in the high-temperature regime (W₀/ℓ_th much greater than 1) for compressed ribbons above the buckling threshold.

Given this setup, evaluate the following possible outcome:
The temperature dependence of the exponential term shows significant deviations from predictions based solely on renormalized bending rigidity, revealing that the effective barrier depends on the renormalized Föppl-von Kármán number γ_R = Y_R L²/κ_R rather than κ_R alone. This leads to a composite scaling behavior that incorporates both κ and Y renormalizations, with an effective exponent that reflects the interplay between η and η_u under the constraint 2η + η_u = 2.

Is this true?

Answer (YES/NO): NO